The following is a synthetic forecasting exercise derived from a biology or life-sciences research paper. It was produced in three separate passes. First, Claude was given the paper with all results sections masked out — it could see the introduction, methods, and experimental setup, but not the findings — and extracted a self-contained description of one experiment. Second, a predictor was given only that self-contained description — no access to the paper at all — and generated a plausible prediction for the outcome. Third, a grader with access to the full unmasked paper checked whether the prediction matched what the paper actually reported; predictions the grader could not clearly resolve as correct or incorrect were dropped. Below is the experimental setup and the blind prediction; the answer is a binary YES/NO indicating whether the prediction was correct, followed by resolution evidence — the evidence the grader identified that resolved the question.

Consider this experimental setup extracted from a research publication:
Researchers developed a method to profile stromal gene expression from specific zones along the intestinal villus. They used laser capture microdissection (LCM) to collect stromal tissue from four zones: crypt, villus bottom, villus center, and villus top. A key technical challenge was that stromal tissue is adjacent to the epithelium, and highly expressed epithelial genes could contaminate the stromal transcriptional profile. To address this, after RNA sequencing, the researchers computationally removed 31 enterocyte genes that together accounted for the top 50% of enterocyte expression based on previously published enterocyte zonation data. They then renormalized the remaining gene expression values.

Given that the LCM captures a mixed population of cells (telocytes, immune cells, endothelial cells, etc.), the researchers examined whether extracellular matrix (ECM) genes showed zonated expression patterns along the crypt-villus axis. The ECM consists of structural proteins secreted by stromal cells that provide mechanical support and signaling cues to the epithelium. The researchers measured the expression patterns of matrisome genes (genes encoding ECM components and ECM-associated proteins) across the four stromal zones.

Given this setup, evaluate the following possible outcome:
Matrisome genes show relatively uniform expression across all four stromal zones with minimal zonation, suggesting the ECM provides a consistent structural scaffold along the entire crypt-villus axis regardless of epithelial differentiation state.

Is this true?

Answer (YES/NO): NO